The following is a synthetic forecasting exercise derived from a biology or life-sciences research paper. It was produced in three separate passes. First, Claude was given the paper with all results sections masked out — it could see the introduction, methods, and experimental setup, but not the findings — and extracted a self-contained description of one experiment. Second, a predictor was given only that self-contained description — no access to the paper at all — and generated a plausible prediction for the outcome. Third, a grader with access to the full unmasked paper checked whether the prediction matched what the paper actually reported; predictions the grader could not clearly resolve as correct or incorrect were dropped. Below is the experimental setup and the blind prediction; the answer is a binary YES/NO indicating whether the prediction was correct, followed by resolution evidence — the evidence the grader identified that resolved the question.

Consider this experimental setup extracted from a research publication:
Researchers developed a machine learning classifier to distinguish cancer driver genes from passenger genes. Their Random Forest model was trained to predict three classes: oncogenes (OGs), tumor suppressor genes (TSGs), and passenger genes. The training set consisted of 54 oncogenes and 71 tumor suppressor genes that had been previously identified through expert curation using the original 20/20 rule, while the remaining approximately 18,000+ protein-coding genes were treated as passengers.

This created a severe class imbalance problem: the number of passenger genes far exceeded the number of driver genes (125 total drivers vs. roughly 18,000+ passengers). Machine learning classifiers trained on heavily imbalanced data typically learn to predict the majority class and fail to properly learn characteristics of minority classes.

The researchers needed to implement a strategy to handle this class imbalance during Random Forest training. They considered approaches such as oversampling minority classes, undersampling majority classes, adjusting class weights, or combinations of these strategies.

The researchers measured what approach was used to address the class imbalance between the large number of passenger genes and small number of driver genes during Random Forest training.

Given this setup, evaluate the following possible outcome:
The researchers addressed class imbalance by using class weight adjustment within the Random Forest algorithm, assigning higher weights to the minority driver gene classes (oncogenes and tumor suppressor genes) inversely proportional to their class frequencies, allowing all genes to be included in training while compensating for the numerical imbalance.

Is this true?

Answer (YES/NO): NO